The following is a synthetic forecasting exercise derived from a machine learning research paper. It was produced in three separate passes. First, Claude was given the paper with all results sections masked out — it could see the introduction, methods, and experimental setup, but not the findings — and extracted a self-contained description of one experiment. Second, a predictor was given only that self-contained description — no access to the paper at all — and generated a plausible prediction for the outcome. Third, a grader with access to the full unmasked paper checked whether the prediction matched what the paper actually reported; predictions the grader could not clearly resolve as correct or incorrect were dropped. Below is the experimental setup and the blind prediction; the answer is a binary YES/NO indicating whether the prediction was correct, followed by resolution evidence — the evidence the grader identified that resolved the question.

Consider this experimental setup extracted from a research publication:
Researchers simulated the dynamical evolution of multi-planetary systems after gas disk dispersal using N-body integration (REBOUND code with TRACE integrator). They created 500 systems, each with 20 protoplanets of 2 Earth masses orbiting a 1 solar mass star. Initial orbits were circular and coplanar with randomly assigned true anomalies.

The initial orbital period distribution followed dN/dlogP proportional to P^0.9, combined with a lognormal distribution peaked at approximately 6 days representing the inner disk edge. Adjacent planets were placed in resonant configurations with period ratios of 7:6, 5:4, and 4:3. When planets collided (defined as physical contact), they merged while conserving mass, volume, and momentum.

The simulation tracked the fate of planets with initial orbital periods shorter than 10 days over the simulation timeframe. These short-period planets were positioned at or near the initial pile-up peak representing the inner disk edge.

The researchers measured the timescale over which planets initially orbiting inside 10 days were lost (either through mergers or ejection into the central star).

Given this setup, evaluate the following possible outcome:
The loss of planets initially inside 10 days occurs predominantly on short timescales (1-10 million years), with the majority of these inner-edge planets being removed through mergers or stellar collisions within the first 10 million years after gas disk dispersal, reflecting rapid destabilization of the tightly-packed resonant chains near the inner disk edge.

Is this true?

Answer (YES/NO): NO